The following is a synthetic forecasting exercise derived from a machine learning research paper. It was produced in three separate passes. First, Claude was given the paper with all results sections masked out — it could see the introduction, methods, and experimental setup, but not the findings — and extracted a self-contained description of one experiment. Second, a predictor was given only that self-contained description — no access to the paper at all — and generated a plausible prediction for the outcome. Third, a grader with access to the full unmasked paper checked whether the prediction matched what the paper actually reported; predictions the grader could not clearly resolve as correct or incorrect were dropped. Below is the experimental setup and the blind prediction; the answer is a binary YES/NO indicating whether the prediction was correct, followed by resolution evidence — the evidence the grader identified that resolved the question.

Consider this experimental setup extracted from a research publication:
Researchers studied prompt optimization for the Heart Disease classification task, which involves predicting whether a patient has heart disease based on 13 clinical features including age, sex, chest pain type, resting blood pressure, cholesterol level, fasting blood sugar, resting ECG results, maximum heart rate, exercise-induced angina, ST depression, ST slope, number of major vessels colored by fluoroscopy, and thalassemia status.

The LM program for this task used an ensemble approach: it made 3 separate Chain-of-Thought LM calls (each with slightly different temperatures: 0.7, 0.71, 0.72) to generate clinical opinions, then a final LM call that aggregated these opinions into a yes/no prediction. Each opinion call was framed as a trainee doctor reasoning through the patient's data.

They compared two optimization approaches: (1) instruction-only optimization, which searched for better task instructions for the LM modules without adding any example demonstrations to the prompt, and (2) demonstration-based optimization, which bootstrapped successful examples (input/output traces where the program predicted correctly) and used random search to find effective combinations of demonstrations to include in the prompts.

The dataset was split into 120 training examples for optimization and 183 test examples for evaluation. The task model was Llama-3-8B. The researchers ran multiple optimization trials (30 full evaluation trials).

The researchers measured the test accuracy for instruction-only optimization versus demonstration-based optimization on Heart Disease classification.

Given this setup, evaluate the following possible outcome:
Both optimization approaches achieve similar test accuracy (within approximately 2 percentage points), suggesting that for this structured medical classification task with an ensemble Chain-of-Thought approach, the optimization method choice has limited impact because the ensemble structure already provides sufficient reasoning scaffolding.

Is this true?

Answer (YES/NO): NO